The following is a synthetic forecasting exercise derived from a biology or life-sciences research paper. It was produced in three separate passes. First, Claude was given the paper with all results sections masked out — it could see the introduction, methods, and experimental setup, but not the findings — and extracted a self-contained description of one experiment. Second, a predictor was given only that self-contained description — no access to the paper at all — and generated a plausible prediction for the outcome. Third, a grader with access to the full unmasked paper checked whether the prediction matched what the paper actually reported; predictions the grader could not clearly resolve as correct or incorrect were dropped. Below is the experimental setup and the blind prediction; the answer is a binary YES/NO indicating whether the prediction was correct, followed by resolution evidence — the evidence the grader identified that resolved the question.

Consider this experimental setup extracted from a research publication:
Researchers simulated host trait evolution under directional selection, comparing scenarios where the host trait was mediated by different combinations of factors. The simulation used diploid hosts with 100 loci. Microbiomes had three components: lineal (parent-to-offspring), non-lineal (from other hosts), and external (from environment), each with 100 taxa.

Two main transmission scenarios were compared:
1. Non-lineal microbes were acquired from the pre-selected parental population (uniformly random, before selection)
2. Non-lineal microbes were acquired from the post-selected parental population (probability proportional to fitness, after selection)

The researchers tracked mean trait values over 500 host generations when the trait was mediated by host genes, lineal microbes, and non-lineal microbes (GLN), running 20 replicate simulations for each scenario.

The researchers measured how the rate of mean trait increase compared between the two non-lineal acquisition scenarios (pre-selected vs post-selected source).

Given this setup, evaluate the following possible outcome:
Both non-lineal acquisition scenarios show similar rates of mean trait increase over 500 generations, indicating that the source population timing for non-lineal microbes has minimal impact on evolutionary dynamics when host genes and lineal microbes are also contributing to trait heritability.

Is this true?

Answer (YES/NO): NO